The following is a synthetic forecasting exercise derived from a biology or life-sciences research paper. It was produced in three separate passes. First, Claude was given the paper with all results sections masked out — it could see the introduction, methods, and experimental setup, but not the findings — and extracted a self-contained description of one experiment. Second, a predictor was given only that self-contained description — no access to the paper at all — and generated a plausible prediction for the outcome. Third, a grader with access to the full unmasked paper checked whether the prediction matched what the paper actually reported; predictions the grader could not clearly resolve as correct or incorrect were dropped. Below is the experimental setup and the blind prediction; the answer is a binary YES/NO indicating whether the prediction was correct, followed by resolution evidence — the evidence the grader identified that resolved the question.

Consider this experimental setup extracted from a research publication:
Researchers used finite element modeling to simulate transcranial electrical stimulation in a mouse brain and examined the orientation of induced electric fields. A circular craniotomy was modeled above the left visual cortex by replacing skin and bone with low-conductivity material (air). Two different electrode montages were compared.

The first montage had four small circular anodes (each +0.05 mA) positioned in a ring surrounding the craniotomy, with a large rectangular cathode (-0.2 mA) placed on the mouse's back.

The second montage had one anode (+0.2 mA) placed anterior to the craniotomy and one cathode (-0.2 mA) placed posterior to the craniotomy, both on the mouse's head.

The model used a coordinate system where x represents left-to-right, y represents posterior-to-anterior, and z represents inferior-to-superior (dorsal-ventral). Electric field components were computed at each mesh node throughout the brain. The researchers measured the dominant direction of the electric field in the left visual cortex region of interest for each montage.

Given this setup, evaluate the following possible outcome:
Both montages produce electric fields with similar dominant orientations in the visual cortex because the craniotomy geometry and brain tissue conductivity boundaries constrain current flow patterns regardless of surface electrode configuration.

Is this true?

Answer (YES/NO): NO